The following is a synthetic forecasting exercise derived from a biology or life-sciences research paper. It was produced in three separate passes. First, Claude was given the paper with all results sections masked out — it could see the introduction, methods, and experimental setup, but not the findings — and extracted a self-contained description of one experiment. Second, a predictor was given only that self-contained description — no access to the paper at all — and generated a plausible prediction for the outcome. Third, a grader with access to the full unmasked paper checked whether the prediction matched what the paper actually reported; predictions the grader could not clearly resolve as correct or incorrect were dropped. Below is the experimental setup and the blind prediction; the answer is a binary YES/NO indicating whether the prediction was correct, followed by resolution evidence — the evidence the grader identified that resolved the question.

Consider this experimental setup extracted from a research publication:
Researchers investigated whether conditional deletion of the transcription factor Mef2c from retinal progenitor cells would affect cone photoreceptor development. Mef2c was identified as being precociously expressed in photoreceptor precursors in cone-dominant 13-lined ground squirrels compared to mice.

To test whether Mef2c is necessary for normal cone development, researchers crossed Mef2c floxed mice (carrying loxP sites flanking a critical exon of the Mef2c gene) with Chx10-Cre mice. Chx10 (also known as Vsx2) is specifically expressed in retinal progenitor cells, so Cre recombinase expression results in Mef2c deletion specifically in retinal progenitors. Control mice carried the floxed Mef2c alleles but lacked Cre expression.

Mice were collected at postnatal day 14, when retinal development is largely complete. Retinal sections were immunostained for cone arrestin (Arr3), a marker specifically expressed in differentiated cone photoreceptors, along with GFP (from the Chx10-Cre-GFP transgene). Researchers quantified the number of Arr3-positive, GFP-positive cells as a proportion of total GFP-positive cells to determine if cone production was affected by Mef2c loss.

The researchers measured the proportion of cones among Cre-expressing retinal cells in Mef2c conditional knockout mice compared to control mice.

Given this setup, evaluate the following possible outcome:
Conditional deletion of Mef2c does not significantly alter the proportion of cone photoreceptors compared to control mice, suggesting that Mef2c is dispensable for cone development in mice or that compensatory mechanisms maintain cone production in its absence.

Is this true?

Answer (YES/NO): YES